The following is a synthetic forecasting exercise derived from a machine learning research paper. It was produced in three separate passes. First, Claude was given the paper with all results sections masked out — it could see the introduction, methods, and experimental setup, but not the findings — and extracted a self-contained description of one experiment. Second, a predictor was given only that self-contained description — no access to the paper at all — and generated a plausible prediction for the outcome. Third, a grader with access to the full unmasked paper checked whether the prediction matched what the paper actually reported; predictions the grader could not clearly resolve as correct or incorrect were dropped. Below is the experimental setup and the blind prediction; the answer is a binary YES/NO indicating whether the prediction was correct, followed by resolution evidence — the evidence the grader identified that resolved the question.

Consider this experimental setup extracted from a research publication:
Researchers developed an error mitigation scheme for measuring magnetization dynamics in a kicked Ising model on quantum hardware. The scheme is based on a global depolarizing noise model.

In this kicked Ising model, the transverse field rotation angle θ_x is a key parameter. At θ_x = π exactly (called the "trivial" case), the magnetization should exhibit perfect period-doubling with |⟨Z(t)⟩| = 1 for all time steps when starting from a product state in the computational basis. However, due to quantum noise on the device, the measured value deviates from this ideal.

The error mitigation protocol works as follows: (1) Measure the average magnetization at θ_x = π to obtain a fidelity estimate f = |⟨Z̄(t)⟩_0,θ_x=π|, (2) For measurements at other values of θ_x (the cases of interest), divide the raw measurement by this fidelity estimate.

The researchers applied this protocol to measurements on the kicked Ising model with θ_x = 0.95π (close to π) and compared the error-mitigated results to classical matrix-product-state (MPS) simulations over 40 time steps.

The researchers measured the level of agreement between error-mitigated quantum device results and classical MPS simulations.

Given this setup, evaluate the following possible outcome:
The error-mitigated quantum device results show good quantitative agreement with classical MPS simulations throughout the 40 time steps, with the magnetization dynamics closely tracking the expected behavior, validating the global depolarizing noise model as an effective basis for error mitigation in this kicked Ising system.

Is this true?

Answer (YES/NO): YES